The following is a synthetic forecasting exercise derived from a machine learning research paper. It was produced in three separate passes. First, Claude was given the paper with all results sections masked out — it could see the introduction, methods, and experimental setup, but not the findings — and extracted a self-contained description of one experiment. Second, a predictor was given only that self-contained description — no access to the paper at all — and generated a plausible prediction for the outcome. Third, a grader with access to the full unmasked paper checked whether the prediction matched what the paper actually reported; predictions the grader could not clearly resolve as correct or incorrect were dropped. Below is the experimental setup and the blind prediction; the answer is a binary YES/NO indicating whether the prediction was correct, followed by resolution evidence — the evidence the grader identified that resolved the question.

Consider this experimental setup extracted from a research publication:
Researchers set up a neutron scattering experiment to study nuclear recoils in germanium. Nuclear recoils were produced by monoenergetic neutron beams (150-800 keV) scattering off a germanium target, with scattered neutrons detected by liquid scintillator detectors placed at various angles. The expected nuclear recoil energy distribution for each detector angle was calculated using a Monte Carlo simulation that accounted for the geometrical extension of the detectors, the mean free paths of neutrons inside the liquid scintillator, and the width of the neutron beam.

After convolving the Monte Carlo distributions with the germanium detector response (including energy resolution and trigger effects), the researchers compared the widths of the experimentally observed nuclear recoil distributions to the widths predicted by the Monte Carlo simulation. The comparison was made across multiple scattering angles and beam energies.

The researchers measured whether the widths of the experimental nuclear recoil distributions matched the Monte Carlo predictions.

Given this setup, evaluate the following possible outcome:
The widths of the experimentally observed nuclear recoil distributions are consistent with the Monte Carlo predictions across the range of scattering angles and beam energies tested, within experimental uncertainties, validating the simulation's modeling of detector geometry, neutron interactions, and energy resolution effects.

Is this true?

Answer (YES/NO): NO